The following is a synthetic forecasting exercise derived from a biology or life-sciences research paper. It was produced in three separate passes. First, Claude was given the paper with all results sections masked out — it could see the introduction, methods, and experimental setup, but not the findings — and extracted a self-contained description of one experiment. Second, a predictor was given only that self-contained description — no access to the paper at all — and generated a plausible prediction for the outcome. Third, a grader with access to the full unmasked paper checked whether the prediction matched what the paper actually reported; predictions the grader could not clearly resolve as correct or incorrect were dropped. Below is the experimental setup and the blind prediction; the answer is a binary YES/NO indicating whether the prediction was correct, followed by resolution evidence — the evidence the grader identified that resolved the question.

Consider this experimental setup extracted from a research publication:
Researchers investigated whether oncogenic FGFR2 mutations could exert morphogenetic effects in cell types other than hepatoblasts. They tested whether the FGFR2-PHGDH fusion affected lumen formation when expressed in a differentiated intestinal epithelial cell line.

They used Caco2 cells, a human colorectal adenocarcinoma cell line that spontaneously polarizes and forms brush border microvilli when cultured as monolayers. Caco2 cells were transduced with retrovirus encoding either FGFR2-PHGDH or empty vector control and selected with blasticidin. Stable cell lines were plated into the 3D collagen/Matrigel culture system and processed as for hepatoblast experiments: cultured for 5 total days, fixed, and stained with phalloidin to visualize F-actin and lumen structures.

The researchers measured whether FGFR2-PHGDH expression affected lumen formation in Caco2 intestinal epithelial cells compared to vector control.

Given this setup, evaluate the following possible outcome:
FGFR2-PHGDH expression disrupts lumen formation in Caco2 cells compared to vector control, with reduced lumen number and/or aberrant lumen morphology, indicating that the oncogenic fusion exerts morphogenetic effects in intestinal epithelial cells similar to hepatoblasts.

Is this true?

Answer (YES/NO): YES